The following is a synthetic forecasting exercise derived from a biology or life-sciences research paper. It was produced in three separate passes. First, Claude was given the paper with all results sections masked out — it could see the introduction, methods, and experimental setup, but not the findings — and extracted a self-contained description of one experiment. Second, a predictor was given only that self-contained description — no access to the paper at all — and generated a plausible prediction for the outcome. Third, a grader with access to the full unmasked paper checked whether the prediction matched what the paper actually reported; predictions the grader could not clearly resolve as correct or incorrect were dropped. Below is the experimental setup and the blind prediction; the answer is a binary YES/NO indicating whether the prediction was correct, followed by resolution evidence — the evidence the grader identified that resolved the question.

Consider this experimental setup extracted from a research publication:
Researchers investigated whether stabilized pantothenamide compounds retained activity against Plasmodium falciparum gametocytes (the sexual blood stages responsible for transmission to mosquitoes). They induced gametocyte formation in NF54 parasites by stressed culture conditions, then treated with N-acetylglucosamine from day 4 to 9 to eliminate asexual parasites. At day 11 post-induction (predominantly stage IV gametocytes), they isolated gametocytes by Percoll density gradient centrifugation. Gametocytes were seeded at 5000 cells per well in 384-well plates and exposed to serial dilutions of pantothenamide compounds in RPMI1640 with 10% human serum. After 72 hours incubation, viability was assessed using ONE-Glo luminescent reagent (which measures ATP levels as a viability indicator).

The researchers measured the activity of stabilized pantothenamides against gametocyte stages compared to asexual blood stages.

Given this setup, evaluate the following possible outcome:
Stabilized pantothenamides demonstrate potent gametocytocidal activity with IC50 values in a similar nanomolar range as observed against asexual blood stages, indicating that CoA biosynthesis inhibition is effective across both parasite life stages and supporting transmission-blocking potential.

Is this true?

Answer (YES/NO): YES